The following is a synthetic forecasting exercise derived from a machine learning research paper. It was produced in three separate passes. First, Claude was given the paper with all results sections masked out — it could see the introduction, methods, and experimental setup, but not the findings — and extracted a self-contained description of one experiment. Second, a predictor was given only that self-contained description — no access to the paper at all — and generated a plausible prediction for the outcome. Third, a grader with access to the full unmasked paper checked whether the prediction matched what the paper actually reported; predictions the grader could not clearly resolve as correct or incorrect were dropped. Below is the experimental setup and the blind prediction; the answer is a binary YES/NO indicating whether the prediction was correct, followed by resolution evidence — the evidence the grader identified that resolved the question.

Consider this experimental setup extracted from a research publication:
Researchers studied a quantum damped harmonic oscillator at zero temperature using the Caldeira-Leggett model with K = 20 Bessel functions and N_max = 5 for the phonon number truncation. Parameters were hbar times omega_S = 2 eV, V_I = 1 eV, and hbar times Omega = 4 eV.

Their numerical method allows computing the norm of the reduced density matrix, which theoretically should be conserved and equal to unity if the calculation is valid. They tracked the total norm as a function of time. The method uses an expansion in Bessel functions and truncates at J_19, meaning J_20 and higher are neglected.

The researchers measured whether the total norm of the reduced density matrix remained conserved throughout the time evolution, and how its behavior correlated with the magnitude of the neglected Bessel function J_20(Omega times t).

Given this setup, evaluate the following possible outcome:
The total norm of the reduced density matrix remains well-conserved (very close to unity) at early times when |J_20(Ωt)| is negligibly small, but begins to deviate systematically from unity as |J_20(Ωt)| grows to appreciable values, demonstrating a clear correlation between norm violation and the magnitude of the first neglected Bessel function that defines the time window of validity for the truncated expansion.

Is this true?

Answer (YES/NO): YES